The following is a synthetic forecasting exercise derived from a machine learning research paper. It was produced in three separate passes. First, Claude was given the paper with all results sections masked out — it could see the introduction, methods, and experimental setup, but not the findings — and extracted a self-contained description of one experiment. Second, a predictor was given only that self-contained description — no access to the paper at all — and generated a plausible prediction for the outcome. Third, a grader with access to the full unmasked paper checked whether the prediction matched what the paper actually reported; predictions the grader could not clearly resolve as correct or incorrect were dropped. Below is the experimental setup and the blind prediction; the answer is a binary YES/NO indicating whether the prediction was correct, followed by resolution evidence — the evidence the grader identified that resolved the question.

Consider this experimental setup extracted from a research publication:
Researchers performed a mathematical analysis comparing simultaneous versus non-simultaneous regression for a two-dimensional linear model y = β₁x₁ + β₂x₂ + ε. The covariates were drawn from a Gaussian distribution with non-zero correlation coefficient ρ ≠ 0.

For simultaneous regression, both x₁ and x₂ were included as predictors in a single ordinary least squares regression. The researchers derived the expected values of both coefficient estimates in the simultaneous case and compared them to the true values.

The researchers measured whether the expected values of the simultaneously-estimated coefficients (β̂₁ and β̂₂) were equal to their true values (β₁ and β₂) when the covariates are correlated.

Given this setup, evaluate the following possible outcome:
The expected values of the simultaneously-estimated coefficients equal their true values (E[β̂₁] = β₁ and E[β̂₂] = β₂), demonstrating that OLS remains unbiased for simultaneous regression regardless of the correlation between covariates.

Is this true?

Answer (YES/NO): YES